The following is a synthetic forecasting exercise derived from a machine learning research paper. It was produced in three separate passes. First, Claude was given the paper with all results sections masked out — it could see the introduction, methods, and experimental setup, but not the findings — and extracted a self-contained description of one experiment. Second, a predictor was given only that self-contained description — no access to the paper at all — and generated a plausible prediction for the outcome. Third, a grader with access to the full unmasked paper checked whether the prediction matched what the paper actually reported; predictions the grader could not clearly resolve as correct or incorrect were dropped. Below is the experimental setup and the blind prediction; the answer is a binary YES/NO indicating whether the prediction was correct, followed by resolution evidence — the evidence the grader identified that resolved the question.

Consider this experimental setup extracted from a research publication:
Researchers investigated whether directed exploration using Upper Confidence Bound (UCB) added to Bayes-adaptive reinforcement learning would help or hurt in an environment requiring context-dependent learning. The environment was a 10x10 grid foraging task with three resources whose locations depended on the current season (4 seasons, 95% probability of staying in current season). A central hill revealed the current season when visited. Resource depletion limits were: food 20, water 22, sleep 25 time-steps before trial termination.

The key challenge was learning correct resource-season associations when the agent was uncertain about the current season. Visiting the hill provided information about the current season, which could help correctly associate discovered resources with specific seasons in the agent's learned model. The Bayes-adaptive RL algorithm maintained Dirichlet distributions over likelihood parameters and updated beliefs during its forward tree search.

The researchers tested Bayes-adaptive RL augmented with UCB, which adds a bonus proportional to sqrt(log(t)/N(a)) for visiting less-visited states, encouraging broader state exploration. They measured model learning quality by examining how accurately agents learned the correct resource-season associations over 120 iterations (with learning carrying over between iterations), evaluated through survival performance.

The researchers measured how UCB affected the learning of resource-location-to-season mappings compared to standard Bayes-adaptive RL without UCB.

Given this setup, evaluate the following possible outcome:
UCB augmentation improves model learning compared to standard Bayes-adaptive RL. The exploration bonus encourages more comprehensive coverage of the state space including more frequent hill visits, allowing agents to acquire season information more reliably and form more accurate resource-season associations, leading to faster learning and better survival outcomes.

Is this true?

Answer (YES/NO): NO